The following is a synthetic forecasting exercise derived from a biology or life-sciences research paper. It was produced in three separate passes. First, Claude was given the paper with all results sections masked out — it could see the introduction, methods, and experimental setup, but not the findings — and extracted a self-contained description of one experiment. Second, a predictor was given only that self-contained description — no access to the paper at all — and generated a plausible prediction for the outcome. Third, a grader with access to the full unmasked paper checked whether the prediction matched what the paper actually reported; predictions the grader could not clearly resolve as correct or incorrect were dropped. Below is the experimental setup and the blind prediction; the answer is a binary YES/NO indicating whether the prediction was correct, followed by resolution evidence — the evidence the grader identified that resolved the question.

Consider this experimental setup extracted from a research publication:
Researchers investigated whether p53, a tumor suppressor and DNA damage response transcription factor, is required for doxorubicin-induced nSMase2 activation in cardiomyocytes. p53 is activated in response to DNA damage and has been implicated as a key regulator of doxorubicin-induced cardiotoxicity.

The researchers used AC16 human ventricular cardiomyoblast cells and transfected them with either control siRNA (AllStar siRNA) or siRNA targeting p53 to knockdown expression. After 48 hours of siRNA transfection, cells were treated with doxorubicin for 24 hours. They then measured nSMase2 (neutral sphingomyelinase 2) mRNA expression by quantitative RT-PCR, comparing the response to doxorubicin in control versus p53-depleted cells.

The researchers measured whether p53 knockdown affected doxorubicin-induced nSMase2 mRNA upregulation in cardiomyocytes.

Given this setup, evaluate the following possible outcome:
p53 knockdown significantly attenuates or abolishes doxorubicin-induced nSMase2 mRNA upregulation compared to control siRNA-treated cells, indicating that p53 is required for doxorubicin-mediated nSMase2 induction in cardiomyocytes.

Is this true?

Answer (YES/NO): YES